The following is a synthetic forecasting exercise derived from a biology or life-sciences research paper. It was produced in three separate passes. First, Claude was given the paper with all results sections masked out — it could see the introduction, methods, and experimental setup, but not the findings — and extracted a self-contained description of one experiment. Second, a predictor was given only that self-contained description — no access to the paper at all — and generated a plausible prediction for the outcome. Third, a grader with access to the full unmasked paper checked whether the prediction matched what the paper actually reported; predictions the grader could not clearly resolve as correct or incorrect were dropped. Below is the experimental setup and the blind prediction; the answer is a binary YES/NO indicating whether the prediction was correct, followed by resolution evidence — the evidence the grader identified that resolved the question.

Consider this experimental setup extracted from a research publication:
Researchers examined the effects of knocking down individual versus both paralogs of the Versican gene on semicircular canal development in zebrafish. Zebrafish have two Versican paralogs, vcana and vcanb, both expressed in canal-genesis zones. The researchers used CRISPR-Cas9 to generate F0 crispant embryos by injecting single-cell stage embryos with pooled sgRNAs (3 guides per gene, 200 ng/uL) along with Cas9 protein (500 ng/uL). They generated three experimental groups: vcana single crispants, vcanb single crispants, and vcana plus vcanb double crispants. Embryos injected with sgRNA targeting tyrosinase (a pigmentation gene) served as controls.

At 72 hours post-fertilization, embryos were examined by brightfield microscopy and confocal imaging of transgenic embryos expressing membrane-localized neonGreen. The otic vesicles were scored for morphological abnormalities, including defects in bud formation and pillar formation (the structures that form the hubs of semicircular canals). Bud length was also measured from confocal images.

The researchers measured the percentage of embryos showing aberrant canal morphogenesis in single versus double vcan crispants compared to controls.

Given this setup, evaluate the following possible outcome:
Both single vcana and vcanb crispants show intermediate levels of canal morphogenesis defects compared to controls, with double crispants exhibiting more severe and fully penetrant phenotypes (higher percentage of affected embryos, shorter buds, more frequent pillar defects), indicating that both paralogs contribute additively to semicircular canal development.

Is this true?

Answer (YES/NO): NO